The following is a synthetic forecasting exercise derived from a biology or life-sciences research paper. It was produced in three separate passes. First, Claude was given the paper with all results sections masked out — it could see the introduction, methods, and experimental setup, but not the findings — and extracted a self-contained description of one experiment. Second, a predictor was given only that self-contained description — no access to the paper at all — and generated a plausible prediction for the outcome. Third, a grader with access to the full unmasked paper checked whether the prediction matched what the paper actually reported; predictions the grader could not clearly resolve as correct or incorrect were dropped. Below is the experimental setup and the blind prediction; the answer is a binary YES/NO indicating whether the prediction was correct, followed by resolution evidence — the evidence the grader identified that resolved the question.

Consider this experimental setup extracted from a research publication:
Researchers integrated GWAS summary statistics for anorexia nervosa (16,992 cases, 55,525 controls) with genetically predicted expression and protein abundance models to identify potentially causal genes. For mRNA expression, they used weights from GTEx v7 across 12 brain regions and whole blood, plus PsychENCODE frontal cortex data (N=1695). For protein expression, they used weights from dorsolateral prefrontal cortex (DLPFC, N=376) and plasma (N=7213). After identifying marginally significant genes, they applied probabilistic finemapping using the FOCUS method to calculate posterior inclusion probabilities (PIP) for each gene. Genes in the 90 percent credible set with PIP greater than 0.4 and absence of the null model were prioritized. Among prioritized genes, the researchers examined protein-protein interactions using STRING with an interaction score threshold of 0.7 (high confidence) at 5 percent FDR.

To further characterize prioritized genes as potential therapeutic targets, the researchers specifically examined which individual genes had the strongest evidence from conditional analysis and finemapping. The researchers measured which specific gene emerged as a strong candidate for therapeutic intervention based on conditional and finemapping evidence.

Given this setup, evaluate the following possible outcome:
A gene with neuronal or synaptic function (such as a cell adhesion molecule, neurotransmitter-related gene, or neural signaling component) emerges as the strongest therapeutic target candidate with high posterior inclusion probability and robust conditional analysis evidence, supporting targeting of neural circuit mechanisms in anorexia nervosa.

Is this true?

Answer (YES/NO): NO